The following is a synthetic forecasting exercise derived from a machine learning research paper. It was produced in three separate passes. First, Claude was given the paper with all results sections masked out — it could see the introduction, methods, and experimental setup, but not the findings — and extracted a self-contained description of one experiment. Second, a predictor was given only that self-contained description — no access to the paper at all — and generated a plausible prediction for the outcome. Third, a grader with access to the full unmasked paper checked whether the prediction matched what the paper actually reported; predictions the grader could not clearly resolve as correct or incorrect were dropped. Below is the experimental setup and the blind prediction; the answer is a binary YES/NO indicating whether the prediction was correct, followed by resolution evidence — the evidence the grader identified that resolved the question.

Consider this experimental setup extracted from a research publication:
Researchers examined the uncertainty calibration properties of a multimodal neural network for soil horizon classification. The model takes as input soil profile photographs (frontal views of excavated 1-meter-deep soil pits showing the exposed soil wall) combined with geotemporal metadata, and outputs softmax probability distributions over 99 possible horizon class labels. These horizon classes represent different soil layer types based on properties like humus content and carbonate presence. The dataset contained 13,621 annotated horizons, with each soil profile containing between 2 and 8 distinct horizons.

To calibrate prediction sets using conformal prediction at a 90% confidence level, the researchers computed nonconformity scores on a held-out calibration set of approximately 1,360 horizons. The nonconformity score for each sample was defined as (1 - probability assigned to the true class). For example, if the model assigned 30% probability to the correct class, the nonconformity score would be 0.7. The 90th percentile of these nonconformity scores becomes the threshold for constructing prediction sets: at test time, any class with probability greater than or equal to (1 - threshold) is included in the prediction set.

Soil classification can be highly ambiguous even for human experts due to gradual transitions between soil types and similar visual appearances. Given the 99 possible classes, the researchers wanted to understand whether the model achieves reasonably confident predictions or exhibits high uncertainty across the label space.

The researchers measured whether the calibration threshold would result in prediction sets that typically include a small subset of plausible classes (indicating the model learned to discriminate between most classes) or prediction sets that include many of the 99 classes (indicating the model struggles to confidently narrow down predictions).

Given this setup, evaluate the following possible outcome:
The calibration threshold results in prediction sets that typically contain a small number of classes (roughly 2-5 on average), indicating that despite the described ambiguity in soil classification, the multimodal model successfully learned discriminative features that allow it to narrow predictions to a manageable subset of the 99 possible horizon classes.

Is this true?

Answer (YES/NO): NO